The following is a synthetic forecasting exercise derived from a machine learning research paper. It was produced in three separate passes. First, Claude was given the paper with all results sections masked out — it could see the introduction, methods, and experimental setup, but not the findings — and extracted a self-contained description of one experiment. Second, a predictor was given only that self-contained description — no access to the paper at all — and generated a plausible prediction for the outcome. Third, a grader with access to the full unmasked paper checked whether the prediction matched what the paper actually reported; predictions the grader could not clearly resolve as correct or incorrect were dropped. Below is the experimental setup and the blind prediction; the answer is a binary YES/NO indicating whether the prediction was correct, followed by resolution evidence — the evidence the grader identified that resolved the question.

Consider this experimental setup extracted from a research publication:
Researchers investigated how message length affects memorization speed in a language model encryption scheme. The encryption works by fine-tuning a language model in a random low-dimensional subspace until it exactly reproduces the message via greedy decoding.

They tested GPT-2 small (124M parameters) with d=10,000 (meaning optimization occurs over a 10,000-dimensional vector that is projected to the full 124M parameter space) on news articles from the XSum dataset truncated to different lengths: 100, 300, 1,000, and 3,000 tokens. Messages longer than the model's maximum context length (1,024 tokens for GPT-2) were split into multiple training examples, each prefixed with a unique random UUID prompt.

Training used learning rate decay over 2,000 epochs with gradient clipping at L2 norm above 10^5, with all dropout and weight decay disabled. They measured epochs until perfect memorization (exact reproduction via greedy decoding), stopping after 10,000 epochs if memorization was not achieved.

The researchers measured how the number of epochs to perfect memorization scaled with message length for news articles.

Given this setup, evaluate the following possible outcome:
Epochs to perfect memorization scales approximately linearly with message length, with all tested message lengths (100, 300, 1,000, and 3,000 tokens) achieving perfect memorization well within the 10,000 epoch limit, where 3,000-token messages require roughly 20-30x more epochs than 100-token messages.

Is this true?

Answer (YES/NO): NO